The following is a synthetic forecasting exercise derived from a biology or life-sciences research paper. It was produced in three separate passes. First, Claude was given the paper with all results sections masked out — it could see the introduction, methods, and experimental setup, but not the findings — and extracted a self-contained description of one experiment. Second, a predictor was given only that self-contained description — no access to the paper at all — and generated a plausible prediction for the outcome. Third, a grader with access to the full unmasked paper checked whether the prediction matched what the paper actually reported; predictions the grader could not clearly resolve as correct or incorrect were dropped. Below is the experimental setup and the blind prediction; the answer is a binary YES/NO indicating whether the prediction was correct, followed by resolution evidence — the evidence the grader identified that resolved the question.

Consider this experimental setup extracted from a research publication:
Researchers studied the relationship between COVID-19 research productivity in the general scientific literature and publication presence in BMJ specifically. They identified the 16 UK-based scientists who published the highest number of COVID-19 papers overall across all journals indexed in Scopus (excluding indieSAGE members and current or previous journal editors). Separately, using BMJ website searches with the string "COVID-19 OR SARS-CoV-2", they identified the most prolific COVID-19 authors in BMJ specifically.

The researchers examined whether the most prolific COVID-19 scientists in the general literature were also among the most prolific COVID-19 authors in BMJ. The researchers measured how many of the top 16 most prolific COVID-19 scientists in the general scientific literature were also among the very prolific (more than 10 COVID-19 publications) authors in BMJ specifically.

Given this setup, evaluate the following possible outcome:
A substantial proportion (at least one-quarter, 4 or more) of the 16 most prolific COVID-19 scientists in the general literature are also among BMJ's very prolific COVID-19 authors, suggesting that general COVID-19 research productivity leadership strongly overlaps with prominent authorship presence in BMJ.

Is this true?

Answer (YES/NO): NO